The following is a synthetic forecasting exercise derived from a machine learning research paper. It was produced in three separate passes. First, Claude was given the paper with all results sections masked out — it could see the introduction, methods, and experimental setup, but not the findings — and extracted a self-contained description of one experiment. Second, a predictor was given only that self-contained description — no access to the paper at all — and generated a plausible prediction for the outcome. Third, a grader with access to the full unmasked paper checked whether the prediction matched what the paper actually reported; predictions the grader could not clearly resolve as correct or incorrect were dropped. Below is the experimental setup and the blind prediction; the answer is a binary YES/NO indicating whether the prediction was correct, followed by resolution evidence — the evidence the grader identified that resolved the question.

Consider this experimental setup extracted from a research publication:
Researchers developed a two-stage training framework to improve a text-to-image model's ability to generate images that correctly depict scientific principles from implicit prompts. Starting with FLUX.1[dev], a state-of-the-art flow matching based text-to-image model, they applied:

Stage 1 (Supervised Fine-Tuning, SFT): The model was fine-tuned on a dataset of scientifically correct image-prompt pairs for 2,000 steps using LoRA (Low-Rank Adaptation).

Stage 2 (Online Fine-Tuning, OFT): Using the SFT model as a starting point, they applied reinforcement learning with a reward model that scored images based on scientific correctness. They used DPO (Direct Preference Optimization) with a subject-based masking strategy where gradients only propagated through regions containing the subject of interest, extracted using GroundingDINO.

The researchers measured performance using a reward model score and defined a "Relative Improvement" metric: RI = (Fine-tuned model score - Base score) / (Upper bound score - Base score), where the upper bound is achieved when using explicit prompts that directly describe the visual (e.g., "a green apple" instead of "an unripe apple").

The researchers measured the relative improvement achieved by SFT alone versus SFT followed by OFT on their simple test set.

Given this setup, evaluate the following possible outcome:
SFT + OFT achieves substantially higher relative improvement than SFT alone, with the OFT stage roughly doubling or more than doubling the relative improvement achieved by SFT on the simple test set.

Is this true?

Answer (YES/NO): NO